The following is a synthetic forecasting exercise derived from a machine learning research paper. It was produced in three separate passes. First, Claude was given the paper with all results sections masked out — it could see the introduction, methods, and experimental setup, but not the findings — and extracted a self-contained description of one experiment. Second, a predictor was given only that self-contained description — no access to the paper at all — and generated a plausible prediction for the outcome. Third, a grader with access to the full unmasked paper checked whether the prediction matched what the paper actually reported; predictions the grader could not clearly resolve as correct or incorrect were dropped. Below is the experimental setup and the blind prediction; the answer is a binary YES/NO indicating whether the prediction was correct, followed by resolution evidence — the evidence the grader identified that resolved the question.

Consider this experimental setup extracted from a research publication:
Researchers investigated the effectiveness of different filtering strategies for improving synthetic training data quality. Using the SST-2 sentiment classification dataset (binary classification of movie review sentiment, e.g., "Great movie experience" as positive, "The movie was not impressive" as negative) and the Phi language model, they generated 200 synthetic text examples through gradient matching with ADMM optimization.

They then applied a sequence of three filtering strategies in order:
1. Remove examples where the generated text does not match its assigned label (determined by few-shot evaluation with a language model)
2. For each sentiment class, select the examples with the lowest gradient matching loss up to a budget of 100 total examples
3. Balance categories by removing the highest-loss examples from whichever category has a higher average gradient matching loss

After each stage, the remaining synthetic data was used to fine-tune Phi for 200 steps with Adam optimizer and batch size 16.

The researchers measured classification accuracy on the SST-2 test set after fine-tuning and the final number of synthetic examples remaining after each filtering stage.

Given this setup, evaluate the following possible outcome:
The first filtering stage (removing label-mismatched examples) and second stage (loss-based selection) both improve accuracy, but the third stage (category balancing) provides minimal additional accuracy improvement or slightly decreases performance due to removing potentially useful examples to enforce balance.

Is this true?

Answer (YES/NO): NO